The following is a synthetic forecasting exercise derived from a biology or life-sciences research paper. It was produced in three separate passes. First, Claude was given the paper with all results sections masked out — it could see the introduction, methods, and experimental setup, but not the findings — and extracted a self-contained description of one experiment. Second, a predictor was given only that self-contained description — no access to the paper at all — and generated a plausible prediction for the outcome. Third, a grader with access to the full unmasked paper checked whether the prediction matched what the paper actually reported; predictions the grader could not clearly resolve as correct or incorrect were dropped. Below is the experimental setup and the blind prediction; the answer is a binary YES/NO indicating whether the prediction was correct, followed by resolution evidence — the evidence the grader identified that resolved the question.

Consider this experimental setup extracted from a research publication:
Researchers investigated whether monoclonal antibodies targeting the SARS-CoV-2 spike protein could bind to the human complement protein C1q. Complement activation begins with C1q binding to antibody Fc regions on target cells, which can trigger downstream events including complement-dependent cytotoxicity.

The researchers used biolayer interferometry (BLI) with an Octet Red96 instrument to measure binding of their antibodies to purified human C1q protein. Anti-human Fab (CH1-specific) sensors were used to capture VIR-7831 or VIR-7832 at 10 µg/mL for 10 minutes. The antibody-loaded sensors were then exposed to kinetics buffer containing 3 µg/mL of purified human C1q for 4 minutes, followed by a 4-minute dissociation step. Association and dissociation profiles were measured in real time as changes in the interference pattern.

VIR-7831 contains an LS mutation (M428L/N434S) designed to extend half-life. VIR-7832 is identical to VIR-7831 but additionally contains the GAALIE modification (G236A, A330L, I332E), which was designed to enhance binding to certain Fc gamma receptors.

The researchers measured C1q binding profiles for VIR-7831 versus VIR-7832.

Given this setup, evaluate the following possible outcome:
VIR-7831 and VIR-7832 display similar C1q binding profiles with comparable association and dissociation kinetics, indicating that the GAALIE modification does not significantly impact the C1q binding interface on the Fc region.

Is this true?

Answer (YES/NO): NO